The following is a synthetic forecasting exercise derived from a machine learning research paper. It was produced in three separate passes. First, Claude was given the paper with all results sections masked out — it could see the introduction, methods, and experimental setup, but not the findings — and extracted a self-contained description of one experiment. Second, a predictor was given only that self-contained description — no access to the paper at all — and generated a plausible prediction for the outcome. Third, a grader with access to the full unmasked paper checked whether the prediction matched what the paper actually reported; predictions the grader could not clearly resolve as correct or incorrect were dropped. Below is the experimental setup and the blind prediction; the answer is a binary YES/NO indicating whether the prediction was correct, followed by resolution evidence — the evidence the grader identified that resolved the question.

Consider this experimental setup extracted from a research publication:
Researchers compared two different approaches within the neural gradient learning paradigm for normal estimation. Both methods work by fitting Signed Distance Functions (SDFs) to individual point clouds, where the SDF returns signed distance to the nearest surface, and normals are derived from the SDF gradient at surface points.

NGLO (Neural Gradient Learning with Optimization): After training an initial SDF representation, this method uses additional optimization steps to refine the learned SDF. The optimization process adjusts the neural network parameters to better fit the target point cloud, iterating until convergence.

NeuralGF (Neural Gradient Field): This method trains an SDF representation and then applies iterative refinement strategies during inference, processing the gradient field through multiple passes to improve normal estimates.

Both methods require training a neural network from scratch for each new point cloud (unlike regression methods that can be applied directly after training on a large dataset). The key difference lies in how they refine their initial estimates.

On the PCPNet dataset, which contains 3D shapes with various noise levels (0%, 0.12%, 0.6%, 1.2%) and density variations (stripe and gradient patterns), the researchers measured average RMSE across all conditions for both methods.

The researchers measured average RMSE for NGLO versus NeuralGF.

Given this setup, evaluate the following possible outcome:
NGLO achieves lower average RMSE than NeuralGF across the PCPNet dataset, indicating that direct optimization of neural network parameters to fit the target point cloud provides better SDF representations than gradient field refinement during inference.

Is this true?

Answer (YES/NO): NO